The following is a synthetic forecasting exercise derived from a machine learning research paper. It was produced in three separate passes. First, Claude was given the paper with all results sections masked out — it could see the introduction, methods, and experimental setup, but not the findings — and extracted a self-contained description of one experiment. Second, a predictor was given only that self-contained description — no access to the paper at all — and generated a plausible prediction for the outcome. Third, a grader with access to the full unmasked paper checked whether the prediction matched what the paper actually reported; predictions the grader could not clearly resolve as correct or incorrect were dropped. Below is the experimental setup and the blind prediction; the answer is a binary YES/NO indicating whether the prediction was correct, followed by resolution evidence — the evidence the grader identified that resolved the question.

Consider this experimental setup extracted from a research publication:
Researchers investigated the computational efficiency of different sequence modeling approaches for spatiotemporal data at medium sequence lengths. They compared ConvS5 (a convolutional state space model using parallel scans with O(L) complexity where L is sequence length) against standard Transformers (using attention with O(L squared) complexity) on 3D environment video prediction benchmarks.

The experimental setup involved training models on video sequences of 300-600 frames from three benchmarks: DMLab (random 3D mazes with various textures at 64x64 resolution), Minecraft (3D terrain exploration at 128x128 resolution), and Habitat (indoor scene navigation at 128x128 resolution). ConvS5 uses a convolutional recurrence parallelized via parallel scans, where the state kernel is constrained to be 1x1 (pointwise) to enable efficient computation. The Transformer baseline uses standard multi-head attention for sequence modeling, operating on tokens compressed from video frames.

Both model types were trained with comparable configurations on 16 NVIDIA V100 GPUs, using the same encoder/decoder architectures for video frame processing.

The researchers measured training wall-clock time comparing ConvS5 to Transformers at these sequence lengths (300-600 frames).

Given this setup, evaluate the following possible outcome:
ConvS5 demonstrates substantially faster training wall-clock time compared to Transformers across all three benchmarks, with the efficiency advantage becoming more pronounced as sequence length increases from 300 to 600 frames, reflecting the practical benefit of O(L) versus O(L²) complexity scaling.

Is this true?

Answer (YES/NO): NO